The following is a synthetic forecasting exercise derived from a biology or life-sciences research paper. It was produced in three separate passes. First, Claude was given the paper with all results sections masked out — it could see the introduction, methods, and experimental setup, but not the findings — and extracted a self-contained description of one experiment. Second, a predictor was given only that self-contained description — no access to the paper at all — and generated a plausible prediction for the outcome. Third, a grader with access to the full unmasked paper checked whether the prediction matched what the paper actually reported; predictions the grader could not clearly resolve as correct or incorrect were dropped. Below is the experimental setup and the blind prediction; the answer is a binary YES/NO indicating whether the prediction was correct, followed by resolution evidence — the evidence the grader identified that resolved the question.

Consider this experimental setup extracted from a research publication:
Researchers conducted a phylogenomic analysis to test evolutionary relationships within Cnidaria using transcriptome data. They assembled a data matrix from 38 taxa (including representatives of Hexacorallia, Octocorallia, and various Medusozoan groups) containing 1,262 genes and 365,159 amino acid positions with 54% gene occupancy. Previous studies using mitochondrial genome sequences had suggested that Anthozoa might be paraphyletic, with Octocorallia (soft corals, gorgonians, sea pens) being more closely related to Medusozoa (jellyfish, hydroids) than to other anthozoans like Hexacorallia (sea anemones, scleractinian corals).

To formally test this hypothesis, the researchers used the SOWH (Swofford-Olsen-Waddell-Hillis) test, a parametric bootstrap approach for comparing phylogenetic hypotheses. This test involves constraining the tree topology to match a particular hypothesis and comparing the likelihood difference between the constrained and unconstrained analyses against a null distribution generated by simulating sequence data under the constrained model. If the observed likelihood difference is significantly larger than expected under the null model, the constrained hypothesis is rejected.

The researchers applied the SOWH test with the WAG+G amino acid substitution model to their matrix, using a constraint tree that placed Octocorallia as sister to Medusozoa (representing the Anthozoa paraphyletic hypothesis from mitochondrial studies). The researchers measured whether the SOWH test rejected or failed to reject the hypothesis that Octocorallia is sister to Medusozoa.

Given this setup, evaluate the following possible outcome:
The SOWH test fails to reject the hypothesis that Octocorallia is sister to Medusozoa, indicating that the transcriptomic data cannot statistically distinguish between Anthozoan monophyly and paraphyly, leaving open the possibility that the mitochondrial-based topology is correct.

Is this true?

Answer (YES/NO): NO